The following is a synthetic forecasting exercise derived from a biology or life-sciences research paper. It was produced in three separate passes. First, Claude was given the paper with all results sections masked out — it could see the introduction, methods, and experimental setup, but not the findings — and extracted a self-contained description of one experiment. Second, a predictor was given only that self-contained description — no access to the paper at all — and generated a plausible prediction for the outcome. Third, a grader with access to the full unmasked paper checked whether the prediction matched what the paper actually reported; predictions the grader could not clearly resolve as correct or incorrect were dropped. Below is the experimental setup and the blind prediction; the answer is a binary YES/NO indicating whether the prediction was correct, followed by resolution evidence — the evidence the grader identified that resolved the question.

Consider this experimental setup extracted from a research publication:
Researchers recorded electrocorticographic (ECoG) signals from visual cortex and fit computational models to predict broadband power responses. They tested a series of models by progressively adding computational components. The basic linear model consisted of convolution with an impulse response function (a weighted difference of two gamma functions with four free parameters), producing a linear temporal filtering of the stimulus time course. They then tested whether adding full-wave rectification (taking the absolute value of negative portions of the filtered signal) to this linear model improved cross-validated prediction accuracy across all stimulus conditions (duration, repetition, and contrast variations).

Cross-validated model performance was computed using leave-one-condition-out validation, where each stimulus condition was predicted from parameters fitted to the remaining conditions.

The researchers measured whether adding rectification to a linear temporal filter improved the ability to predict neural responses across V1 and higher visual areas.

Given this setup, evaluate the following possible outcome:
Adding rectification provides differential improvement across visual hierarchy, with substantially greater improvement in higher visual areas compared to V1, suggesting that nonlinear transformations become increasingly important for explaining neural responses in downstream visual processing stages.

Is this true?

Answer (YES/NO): NO